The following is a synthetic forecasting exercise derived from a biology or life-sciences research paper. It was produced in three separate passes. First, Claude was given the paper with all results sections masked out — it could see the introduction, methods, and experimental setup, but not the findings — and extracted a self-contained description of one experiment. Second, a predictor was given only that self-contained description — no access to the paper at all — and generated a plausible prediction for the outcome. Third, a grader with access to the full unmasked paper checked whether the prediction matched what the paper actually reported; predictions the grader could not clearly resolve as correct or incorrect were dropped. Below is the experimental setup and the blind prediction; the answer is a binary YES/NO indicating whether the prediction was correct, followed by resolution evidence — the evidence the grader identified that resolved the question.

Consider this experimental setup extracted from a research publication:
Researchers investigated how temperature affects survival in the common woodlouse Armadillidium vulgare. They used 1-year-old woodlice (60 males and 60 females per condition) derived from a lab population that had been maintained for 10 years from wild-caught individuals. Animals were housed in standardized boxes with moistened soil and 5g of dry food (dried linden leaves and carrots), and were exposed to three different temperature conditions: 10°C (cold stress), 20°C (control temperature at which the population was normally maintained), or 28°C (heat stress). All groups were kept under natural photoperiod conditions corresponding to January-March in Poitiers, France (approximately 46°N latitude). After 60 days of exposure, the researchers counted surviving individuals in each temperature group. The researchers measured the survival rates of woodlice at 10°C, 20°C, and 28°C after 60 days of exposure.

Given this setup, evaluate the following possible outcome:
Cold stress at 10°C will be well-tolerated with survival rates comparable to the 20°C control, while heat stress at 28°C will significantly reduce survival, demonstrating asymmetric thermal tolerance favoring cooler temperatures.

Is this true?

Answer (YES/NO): YES